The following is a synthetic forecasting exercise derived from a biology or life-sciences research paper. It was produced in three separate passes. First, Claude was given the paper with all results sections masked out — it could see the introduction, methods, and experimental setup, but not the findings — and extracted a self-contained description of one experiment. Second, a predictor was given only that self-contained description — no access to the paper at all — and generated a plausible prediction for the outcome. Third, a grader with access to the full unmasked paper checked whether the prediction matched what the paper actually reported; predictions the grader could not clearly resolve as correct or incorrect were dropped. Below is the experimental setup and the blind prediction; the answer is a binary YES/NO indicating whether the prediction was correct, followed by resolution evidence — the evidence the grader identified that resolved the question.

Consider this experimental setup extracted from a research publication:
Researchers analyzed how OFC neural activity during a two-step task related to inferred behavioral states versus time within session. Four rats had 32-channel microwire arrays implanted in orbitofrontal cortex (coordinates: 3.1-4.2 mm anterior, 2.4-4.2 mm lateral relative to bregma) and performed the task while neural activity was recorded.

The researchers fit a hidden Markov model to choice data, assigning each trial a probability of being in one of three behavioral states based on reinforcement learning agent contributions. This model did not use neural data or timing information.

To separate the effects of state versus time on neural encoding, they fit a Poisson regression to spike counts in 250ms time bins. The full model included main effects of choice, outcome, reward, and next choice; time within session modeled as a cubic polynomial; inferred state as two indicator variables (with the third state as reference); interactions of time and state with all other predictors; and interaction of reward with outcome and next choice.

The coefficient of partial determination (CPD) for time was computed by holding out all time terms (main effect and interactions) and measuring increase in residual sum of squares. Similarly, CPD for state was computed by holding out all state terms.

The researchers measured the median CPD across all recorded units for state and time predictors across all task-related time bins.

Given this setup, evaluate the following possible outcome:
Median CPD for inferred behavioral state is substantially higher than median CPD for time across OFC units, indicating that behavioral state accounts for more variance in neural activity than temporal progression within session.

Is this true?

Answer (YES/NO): NO